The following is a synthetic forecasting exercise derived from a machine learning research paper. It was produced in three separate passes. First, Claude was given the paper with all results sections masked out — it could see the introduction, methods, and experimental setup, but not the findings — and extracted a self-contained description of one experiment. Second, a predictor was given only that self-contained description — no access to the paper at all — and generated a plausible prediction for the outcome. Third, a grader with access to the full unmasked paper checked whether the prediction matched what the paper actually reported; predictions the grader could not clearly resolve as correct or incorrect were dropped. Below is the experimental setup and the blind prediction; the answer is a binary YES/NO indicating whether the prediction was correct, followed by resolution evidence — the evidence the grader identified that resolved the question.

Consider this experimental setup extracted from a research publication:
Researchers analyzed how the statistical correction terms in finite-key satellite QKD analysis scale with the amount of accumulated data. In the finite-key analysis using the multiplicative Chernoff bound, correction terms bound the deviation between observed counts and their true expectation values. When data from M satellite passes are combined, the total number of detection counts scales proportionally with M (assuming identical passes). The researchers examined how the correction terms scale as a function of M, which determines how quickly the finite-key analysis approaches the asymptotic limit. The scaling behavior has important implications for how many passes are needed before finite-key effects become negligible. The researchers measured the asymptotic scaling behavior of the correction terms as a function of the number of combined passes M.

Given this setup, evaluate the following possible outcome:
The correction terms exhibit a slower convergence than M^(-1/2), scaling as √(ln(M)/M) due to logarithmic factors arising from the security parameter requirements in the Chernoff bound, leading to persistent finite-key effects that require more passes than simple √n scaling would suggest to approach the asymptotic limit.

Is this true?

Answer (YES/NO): NO